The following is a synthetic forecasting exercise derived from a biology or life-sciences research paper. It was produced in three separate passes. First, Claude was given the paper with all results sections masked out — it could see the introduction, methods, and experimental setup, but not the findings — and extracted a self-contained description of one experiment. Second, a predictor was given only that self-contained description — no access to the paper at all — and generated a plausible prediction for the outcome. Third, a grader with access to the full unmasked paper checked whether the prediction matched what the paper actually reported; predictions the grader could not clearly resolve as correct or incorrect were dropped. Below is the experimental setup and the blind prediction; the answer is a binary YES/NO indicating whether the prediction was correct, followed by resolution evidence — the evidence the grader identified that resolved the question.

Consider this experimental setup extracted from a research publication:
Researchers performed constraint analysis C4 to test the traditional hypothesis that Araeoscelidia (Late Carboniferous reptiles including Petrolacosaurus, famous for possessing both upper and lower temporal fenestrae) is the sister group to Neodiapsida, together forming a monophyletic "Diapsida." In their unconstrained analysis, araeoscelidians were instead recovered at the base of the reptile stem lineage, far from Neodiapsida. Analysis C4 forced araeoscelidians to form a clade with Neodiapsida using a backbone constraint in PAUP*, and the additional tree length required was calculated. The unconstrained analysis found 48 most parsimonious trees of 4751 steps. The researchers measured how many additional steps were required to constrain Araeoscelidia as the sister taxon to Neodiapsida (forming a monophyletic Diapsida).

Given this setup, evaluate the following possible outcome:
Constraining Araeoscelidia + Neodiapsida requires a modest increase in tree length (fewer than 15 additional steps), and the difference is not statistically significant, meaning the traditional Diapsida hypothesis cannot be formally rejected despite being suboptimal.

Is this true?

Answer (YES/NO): NO